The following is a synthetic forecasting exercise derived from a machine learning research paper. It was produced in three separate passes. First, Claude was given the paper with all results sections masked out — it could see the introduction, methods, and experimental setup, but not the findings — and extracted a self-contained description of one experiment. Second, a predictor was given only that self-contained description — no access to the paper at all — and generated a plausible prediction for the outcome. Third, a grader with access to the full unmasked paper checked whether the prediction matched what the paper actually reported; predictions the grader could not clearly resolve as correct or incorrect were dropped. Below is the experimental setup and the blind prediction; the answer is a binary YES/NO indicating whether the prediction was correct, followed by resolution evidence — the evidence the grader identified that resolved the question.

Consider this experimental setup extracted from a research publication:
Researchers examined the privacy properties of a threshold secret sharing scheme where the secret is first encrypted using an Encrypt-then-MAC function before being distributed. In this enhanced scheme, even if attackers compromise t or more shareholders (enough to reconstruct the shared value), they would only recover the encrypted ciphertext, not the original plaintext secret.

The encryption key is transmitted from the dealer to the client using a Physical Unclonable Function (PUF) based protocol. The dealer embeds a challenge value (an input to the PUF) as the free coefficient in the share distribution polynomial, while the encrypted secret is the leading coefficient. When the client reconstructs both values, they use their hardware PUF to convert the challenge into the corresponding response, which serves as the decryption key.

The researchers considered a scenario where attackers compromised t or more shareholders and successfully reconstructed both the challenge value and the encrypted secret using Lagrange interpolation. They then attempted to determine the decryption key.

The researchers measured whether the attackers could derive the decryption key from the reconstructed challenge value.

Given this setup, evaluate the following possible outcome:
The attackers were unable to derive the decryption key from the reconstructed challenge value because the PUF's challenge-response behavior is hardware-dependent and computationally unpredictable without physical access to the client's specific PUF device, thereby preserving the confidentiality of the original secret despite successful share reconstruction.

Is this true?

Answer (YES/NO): YES